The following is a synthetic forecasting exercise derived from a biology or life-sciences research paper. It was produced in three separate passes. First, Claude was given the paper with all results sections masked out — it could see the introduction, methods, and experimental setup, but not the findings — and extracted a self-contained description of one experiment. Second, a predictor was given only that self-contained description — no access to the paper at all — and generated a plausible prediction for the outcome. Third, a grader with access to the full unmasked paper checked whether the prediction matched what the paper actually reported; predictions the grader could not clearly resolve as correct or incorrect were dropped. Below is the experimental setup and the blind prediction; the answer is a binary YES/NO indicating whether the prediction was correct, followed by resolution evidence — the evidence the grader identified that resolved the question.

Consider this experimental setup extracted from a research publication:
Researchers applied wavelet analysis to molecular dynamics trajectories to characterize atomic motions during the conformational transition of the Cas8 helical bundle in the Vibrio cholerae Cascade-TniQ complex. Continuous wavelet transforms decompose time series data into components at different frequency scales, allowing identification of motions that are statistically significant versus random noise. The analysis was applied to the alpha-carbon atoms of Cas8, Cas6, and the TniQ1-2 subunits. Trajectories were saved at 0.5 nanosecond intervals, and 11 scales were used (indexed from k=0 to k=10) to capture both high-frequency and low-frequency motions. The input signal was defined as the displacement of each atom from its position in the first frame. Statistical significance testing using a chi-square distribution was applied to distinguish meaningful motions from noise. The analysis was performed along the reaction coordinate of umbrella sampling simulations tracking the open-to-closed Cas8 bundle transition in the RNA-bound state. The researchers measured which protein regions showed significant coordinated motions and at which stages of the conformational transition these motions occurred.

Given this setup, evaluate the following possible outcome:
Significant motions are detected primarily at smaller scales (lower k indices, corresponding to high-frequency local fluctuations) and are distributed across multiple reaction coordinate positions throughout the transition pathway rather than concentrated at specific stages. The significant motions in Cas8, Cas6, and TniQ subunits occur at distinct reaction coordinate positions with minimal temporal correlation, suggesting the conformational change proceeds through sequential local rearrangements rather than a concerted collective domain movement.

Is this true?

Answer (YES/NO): NO